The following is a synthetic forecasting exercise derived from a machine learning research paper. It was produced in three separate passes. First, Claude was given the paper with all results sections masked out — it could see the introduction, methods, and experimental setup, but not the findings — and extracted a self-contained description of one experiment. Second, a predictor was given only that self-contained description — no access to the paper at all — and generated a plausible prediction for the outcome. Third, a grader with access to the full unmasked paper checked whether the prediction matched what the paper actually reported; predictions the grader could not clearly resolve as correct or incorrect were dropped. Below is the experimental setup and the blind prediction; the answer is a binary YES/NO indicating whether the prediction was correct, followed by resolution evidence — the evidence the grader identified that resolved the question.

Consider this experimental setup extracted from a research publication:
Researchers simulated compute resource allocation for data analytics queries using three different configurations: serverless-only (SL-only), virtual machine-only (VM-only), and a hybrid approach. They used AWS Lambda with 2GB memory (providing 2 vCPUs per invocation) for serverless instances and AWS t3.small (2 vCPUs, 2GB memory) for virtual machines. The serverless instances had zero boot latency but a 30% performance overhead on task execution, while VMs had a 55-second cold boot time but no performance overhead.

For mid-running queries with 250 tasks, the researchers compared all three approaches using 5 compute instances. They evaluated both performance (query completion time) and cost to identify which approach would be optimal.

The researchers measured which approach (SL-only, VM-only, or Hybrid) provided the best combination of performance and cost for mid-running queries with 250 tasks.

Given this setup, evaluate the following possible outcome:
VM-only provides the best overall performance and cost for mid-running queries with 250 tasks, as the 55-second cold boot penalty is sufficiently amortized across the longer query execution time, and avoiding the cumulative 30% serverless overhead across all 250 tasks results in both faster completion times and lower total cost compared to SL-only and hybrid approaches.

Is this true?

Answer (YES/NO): NO